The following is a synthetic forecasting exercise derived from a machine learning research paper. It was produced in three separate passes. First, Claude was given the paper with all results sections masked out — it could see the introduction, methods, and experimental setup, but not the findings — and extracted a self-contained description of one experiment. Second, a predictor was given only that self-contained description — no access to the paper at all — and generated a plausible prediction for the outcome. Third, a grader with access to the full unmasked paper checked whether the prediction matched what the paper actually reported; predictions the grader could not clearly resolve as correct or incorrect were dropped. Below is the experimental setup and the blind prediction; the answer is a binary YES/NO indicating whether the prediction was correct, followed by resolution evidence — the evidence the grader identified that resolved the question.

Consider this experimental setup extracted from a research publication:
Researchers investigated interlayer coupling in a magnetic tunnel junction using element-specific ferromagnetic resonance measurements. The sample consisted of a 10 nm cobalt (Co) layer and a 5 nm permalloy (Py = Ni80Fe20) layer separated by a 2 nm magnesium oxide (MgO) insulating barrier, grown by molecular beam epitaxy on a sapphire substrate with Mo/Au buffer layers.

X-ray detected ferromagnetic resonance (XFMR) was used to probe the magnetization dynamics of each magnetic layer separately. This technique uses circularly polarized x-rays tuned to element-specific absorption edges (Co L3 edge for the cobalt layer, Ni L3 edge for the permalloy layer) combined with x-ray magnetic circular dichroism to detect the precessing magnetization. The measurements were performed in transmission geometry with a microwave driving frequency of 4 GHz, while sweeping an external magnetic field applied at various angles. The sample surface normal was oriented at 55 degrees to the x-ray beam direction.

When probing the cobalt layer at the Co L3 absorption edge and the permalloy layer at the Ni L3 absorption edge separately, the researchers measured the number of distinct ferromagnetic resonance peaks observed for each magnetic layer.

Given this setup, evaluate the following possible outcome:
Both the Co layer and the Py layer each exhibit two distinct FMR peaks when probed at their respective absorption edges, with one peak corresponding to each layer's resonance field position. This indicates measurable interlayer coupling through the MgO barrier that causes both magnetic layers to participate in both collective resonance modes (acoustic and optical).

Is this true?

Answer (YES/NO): YES